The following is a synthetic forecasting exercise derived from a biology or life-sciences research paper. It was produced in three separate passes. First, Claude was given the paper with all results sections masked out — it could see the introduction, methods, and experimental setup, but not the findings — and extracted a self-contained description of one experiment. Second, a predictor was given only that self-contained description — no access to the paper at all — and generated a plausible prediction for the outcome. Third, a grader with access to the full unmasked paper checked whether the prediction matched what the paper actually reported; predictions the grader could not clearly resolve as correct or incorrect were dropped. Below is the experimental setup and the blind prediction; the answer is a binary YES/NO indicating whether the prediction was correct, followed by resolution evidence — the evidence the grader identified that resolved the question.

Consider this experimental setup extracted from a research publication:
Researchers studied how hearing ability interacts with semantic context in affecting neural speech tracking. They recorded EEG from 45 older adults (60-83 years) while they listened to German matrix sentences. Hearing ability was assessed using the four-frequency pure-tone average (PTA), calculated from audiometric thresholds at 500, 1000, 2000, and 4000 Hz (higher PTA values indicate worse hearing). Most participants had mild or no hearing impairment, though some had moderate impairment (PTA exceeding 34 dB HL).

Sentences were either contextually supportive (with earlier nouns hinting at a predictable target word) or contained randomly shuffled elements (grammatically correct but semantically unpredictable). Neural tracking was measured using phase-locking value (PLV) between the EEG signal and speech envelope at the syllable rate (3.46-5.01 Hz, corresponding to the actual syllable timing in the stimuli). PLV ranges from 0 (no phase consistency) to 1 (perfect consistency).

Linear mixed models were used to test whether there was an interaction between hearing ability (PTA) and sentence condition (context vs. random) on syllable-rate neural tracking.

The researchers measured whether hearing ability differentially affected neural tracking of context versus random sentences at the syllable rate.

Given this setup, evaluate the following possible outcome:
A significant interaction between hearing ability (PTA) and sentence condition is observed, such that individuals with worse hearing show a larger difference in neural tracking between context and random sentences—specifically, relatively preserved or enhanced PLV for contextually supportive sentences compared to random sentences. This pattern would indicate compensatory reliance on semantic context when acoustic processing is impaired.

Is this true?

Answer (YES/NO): NO